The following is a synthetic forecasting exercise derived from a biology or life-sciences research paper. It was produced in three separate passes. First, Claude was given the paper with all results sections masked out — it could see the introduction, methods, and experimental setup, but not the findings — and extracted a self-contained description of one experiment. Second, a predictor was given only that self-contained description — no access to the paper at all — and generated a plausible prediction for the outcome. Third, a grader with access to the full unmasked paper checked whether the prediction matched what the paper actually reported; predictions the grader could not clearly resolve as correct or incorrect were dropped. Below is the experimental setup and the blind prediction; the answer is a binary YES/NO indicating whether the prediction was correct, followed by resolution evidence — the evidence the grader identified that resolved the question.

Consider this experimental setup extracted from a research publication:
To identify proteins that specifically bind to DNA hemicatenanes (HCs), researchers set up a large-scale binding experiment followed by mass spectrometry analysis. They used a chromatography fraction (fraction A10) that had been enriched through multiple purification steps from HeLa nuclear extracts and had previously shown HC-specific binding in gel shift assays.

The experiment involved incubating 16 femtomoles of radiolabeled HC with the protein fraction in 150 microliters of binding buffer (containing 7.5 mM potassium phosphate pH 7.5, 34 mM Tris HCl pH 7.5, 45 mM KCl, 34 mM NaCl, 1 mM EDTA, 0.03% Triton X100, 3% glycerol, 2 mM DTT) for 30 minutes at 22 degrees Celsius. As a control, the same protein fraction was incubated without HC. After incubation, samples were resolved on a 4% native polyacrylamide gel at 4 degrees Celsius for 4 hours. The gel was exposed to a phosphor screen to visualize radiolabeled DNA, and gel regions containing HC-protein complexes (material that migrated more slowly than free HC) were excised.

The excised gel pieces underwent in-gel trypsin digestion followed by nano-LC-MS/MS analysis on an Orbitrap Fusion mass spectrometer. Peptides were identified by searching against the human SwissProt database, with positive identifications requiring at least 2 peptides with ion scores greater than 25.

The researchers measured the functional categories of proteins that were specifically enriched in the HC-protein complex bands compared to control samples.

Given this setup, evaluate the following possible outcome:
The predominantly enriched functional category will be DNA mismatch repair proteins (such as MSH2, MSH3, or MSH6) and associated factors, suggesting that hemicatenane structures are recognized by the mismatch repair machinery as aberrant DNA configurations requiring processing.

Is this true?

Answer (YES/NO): NO